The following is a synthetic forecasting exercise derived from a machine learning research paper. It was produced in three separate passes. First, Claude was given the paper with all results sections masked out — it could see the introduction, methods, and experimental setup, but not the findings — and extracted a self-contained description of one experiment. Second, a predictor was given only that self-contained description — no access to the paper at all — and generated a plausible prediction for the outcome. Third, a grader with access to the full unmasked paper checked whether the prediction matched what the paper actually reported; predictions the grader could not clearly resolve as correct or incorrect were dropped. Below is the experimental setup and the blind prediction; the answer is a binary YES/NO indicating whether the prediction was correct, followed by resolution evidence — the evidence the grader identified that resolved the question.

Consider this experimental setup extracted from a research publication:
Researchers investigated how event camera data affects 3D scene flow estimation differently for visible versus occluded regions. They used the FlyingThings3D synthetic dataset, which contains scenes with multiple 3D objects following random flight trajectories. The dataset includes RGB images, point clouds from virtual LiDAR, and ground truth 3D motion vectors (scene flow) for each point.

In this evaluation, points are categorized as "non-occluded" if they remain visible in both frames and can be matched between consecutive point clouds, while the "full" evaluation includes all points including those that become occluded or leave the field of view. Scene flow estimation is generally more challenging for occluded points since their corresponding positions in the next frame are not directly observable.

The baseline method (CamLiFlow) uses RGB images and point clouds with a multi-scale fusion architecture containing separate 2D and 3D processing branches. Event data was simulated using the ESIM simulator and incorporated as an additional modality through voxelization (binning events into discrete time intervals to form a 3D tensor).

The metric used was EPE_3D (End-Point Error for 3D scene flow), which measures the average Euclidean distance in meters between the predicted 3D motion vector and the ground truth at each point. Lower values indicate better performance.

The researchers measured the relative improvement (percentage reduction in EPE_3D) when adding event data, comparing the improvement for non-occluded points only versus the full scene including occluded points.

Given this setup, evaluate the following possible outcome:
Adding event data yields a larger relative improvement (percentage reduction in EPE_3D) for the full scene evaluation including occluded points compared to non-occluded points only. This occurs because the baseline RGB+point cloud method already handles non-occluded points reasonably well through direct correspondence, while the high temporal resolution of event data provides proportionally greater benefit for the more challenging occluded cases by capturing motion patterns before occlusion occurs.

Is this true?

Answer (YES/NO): YES